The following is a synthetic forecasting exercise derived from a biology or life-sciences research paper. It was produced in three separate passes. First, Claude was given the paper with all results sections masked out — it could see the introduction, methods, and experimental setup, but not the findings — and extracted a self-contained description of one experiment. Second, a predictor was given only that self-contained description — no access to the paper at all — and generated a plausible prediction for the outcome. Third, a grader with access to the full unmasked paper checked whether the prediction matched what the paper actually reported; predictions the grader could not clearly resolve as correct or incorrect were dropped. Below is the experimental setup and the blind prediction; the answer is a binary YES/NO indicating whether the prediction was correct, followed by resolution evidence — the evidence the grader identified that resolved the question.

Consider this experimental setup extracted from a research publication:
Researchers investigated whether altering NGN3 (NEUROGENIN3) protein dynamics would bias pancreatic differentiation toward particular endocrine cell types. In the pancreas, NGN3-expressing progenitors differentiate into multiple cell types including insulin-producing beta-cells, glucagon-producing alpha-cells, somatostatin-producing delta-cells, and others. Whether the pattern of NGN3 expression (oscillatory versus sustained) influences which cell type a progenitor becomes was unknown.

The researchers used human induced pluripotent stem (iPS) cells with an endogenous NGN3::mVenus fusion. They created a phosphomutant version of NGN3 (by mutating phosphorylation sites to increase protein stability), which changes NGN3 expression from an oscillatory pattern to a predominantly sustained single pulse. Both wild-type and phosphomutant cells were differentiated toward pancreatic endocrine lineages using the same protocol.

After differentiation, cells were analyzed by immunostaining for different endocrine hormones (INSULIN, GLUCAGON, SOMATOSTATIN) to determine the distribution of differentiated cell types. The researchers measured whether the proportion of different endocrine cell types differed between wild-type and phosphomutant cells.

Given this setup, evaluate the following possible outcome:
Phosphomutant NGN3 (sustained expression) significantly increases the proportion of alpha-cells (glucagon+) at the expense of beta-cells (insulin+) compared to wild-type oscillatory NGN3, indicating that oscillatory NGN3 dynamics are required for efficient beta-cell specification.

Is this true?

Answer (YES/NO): NO